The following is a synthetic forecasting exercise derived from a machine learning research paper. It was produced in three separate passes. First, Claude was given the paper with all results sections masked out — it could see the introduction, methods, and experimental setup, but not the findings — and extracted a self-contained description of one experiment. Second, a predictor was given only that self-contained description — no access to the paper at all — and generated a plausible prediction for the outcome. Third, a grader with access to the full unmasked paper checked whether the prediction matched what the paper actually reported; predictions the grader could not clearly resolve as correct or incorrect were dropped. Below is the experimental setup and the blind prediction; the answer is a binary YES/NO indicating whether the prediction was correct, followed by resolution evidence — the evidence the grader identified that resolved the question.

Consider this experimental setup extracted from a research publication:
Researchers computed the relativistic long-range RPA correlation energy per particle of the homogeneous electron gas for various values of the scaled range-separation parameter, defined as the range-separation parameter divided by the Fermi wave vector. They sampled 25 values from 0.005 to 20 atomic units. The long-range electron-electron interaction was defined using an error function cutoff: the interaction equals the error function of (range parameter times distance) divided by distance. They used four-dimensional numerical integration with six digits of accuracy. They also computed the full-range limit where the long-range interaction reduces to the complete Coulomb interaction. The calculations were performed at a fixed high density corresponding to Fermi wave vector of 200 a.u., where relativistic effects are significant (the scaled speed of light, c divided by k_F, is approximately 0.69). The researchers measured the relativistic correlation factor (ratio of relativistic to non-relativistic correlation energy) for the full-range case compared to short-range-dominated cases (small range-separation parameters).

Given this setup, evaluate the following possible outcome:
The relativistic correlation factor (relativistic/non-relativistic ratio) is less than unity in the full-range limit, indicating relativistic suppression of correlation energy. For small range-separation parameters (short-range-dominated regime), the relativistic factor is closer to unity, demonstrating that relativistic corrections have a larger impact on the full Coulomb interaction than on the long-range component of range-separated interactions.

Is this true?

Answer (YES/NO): NO